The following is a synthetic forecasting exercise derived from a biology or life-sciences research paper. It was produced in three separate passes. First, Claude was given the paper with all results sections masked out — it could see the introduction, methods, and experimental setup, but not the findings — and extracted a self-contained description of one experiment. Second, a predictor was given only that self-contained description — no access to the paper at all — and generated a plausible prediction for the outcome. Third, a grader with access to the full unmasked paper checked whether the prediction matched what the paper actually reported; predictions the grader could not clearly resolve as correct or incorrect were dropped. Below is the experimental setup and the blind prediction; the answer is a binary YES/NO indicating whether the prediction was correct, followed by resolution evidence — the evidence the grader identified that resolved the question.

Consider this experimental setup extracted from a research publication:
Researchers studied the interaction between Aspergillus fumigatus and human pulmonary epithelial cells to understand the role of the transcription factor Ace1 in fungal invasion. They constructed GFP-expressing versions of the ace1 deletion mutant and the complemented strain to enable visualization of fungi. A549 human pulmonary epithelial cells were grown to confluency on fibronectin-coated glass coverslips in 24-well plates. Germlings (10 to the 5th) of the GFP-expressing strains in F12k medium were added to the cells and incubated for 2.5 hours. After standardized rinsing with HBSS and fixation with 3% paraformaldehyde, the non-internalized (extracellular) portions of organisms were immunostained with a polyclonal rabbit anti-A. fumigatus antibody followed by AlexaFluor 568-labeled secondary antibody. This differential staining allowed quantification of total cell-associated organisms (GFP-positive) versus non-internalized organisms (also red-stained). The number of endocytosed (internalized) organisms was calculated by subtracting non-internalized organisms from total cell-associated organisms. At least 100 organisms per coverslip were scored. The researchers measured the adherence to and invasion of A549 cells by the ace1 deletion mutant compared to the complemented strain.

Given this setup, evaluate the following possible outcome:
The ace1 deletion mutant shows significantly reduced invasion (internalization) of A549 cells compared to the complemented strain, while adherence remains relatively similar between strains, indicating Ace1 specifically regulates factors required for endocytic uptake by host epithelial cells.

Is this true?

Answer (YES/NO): NO